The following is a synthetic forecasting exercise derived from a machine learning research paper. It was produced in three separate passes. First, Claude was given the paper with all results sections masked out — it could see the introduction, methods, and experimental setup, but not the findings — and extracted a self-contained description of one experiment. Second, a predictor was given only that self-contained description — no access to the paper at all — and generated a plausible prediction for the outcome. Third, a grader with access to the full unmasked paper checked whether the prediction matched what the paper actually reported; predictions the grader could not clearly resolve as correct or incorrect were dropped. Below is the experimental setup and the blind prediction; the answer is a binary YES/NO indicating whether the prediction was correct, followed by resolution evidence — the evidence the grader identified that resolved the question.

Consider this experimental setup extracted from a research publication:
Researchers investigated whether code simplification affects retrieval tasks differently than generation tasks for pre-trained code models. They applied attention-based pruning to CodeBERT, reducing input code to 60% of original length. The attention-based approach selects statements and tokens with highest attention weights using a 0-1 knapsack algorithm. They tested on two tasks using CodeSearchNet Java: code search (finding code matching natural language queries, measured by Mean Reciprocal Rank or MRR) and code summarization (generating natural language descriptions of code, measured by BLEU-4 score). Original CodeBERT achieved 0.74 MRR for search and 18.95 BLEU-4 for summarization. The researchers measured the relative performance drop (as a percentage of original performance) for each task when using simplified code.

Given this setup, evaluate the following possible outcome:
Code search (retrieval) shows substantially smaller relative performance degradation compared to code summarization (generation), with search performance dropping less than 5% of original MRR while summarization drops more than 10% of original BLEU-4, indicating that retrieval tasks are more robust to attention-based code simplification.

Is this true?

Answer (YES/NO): NO